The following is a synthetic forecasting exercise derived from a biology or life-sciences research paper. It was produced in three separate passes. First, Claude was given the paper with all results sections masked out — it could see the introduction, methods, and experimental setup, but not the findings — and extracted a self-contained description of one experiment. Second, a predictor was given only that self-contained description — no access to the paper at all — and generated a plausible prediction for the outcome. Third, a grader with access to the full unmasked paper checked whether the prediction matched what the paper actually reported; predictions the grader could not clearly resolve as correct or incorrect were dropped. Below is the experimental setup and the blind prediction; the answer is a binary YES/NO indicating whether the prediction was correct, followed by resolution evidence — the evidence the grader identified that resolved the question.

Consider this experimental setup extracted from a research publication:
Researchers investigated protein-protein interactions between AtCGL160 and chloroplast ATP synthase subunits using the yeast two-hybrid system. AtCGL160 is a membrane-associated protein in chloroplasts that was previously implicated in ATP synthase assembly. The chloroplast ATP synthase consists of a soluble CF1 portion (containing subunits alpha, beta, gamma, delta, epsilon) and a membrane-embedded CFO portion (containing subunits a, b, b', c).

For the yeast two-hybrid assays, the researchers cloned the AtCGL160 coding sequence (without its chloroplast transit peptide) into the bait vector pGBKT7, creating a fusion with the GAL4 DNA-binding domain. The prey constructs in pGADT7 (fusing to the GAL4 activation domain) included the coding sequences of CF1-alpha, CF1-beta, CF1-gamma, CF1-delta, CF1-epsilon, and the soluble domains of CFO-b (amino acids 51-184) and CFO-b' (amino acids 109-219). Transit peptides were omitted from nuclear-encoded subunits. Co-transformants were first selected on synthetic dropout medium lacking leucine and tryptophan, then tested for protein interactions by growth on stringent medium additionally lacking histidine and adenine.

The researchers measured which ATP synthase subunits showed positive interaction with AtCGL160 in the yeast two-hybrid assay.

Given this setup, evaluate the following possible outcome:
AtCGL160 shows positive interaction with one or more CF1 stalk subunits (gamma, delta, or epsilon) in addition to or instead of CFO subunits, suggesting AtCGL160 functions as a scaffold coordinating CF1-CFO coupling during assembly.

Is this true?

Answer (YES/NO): NO